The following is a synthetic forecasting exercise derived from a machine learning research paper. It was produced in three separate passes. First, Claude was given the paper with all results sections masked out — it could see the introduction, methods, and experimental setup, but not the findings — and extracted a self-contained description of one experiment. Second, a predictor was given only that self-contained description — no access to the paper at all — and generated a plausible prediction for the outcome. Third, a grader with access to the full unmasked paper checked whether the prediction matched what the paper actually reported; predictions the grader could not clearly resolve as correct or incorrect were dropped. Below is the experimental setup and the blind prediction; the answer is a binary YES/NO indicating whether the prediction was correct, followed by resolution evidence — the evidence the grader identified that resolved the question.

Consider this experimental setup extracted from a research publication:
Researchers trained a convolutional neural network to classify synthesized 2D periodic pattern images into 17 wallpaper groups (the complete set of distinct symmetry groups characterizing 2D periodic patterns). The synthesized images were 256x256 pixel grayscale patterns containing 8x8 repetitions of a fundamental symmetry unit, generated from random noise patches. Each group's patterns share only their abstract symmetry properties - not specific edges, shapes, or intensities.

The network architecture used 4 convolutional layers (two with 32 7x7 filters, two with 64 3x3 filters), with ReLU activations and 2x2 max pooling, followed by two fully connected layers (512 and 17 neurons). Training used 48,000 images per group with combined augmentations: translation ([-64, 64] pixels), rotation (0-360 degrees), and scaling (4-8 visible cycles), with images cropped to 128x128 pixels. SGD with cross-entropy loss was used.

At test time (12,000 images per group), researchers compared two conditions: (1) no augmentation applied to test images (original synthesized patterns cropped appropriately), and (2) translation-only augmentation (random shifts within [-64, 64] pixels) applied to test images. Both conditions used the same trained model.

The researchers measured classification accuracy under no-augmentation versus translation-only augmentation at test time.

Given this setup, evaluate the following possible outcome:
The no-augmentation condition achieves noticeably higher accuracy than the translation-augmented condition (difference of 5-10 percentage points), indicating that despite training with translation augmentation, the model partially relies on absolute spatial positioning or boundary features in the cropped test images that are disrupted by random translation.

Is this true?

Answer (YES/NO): NO